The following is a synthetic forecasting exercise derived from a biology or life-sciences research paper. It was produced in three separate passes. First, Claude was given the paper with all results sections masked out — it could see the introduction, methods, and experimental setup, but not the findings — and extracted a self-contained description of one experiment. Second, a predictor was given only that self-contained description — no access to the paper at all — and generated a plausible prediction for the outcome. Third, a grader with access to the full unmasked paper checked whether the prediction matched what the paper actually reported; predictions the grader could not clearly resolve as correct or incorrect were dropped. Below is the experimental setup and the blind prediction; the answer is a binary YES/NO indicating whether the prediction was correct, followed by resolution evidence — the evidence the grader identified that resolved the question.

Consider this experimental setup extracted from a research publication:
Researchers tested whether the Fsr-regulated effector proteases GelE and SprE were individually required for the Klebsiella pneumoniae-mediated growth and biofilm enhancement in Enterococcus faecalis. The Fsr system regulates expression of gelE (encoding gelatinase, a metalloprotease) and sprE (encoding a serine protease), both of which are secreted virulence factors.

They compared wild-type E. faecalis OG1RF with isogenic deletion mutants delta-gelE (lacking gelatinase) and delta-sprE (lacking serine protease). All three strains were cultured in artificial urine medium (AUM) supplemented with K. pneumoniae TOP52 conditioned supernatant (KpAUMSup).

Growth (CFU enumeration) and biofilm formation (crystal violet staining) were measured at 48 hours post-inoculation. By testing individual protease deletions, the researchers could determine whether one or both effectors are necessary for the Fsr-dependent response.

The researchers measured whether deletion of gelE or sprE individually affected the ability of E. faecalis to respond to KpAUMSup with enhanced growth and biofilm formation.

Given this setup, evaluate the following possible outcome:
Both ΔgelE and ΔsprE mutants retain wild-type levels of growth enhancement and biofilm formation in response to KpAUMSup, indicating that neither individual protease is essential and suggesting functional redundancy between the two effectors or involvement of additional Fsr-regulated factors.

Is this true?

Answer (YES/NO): NO